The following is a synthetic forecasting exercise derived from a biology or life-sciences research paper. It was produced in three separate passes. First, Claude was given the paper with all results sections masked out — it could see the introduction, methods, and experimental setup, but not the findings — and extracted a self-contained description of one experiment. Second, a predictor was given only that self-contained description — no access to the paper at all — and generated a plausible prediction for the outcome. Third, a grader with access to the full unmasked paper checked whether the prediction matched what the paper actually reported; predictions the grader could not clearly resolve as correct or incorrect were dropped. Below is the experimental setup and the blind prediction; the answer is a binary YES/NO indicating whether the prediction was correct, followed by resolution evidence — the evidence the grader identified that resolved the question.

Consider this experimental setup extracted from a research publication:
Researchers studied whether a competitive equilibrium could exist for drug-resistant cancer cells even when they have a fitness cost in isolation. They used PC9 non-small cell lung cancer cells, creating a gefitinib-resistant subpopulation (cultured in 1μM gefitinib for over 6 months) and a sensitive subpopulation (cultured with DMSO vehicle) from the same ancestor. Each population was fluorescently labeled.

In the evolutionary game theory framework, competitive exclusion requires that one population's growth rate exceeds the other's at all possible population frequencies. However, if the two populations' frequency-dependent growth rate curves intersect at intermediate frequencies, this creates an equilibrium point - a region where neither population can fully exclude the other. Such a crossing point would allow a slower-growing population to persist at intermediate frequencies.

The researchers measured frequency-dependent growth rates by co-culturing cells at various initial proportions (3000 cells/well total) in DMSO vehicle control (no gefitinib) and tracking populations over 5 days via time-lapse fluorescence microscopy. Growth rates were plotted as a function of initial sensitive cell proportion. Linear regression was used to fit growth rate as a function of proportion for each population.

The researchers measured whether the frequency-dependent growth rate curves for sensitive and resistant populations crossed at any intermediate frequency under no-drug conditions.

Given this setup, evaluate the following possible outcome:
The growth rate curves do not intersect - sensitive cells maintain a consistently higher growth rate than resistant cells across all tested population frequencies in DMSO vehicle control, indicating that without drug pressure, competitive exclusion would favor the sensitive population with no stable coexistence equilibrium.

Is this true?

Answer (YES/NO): YES